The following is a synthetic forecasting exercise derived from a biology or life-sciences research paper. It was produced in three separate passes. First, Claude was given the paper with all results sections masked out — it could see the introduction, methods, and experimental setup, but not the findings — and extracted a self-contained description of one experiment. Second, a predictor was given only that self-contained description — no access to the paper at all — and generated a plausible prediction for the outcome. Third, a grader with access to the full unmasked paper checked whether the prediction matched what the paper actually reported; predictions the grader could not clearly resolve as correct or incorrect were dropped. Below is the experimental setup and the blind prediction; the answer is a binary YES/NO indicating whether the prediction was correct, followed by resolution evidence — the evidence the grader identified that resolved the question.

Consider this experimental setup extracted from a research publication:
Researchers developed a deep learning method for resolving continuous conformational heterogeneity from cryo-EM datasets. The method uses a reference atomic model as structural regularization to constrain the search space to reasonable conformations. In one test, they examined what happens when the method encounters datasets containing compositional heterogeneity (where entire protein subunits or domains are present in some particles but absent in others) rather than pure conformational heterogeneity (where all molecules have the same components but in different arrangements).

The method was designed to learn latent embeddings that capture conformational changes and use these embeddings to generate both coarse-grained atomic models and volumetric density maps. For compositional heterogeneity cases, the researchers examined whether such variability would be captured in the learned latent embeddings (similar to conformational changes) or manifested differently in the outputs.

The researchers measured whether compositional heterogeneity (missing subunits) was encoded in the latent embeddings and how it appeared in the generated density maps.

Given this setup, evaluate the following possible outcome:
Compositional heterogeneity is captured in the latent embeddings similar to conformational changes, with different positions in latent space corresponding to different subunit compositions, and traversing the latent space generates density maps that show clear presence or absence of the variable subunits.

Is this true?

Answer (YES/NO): NO